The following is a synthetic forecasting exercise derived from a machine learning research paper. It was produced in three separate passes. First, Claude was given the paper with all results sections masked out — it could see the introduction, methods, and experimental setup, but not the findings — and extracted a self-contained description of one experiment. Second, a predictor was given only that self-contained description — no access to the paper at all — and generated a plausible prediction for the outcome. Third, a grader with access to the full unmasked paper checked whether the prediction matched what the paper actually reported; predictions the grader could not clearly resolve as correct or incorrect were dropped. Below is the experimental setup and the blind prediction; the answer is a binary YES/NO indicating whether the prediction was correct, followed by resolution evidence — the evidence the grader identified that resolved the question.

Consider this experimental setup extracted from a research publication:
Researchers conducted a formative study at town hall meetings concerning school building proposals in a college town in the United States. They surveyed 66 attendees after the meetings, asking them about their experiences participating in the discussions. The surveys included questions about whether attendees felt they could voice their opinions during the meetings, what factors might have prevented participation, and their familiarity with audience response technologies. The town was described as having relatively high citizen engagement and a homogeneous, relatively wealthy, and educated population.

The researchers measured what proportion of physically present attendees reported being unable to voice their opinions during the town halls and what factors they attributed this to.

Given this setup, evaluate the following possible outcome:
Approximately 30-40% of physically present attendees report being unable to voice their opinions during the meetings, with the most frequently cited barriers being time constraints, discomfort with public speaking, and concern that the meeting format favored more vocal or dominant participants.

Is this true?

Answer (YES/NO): NO